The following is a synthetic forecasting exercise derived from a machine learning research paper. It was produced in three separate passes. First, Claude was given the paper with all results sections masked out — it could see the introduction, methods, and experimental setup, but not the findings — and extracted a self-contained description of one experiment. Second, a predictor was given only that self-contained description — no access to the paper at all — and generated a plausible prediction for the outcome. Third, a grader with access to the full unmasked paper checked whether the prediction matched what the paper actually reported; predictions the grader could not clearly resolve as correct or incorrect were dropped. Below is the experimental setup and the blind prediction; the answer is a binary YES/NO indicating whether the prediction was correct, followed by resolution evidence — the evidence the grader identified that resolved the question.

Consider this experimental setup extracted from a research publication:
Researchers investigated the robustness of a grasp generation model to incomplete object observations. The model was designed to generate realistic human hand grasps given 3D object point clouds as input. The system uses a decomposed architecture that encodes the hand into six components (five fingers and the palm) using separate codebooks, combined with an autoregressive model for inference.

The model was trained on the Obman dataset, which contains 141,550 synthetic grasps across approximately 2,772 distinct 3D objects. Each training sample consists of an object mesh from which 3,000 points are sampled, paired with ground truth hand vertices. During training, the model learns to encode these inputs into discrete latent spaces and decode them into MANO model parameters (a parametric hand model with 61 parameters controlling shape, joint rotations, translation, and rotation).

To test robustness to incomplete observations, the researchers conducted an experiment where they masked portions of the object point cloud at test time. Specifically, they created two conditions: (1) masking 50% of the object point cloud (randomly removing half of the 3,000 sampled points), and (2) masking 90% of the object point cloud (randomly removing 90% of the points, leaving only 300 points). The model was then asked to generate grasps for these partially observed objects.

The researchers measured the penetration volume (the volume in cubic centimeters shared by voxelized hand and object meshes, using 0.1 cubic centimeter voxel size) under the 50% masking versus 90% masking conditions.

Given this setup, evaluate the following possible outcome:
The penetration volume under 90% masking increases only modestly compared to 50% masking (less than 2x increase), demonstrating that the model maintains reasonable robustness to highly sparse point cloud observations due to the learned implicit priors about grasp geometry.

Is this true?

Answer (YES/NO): YES